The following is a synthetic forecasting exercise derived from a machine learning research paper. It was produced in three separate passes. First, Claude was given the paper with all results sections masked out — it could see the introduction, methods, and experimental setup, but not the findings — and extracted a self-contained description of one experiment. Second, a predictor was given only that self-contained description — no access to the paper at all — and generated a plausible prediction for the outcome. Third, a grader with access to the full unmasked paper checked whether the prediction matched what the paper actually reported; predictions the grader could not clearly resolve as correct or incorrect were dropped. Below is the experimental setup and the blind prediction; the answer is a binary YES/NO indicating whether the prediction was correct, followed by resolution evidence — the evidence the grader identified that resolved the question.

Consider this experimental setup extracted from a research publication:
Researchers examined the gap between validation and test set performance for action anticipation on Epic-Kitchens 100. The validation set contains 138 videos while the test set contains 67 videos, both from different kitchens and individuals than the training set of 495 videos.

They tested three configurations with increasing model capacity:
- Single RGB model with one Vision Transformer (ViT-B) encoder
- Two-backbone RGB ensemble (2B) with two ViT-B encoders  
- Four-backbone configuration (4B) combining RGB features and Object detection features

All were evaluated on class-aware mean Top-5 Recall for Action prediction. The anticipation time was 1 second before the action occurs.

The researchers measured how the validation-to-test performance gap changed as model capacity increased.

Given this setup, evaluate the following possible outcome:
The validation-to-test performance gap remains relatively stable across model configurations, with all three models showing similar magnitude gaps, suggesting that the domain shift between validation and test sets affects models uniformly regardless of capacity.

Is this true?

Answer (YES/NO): YES